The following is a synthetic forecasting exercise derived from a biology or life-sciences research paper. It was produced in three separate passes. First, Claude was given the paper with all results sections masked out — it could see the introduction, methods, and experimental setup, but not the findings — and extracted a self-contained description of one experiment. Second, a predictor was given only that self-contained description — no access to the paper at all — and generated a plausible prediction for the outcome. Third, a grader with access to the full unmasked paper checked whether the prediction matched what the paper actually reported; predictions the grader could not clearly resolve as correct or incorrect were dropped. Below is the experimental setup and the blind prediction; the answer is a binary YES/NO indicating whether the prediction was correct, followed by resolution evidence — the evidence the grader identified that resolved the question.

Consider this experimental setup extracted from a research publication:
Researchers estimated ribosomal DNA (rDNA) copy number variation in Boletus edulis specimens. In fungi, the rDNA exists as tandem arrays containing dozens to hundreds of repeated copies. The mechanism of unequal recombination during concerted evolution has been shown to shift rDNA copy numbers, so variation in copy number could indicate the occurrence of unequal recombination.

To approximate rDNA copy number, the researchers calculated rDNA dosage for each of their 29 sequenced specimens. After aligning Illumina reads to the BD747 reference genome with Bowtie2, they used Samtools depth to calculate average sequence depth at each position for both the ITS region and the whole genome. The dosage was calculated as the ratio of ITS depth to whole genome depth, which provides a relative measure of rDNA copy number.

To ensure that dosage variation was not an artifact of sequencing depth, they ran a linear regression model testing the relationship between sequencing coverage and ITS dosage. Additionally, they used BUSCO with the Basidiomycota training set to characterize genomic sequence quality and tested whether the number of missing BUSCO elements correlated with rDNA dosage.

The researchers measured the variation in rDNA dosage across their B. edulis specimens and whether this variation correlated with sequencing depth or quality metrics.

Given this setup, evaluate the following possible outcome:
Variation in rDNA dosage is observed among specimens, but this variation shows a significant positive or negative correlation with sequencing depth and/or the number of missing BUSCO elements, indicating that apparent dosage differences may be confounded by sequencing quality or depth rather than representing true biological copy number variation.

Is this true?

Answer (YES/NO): NO